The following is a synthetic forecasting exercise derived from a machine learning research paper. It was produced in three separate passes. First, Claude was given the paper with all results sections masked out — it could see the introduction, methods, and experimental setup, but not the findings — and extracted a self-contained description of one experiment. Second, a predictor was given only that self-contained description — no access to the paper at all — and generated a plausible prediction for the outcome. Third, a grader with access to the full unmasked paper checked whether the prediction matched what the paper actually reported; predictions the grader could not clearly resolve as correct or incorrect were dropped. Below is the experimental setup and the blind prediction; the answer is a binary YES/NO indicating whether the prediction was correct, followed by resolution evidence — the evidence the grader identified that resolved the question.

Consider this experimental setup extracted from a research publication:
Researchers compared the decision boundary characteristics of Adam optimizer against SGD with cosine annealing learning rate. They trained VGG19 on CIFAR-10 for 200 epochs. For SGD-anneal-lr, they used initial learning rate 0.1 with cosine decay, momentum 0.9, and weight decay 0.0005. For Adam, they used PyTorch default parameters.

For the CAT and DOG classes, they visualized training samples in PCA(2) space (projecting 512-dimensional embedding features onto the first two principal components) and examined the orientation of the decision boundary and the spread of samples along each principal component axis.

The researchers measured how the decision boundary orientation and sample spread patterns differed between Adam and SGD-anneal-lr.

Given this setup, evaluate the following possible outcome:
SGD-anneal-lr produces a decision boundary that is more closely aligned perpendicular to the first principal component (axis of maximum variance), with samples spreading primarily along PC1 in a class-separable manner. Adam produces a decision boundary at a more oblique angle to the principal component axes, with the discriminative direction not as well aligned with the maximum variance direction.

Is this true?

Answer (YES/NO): YES